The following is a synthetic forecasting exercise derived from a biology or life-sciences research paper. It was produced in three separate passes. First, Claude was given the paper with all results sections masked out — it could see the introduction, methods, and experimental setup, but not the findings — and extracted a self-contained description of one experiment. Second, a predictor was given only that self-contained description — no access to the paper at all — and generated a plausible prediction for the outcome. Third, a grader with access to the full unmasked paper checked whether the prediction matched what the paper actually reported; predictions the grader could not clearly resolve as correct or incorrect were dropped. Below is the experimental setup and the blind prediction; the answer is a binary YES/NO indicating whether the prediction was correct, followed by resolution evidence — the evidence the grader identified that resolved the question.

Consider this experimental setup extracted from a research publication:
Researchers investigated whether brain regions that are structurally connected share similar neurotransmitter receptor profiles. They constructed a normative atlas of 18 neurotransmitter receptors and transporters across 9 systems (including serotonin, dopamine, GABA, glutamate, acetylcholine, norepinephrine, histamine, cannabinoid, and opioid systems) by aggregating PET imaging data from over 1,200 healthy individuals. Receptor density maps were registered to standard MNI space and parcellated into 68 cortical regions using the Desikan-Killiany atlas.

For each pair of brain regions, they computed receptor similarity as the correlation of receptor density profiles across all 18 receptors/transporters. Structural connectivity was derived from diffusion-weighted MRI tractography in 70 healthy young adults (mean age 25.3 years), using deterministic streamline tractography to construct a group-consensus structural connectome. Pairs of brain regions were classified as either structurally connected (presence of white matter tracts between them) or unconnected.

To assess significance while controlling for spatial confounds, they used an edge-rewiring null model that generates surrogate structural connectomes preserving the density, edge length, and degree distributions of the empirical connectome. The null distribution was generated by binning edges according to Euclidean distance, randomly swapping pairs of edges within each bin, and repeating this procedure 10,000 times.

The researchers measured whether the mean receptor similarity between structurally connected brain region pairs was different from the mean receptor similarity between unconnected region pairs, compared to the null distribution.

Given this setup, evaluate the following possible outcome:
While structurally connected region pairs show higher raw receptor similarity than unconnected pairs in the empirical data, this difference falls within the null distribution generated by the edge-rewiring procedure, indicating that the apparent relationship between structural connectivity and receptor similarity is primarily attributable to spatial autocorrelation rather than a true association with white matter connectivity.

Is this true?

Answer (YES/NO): NO